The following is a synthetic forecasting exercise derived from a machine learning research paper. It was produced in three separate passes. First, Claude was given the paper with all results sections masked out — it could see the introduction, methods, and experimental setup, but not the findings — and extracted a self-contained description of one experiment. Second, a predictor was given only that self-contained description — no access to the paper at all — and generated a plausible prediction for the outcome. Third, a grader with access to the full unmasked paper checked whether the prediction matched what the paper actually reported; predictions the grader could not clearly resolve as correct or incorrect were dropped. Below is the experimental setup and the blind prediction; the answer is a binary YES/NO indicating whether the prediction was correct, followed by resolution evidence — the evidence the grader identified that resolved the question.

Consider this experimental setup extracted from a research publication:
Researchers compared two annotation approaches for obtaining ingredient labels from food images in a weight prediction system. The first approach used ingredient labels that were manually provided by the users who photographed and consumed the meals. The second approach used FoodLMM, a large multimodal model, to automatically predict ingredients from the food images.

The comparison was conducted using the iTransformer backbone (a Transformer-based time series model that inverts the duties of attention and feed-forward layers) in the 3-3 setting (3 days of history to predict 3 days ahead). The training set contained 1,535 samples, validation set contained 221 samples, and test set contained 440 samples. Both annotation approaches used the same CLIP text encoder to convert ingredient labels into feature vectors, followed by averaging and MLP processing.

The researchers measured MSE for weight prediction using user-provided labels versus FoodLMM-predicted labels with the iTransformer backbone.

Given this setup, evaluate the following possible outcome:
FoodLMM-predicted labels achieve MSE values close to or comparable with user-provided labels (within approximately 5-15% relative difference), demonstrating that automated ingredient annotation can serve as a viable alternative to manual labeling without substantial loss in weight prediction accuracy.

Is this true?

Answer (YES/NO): NO